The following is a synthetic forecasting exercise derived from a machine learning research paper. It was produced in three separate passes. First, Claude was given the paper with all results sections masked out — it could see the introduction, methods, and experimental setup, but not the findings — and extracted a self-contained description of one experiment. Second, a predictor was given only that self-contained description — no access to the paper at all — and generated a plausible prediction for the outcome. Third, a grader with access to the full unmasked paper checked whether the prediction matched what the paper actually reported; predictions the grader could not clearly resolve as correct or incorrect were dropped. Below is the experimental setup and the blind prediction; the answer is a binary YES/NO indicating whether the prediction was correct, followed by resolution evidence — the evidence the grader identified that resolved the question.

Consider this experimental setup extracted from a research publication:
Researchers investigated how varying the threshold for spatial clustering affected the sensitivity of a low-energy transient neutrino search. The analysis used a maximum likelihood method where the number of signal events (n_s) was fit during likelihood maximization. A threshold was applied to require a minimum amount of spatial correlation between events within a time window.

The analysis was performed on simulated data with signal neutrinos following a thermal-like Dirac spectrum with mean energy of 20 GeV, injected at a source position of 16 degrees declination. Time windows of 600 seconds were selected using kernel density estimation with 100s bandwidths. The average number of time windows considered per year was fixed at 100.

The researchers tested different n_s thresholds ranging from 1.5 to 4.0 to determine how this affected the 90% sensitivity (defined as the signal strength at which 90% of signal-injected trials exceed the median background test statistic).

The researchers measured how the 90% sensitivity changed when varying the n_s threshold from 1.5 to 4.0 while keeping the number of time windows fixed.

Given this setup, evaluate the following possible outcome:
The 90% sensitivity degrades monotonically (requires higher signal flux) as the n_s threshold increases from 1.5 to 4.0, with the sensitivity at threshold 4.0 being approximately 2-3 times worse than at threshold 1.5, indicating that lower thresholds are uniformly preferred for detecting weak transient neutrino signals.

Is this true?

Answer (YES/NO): NO